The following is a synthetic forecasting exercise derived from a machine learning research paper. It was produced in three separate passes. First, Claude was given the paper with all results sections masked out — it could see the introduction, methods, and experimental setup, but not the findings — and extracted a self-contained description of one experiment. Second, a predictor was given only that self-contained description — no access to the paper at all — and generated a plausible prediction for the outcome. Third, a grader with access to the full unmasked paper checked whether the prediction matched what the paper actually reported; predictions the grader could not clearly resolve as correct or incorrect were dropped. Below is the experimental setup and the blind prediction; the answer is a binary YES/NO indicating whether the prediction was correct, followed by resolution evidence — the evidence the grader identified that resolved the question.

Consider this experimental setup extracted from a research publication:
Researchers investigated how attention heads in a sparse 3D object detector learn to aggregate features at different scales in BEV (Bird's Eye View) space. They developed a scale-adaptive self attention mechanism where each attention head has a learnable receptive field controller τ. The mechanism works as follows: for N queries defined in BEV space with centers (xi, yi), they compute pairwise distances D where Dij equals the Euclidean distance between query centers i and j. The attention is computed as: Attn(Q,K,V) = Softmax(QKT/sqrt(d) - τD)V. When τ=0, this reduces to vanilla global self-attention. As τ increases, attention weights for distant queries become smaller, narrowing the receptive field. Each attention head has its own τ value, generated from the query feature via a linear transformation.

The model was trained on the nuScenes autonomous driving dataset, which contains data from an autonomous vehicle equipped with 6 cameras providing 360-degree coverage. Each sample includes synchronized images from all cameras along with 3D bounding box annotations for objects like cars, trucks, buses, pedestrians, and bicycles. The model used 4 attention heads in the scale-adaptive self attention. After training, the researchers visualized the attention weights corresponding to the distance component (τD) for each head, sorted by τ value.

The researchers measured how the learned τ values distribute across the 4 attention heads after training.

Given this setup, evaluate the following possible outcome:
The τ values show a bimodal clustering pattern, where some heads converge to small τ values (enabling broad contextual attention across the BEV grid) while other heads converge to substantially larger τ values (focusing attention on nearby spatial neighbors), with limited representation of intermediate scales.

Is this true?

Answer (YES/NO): NO